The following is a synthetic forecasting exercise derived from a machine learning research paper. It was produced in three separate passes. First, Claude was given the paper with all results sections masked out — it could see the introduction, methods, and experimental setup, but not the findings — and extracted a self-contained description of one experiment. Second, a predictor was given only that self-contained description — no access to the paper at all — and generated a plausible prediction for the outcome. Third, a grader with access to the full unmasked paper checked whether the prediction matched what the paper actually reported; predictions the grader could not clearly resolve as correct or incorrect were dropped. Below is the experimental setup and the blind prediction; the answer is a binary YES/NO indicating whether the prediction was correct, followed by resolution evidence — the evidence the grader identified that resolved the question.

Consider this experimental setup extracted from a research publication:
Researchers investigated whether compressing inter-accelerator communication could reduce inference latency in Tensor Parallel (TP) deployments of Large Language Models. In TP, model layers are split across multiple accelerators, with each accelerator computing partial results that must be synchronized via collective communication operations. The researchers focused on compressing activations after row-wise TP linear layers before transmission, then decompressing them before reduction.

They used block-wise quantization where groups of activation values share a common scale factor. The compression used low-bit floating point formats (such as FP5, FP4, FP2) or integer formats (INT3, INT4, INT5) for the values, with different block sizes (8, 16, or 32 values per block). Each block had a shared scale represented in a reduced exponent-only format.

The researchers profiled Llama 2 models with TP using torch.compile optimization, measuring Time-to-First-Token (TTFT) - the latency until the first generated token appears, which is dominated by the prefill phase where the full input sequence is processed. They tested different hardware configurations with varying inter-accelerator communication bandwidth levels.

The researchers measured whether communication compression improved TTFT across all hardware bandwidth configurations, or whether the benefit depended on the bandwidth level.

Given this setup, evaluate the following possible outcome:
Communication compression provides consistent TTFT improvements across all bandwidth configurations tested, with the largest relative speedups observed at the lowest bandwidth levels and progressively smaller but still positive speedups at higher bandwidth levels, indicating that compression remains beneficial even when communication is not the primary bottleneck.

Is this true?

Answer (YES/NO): NO